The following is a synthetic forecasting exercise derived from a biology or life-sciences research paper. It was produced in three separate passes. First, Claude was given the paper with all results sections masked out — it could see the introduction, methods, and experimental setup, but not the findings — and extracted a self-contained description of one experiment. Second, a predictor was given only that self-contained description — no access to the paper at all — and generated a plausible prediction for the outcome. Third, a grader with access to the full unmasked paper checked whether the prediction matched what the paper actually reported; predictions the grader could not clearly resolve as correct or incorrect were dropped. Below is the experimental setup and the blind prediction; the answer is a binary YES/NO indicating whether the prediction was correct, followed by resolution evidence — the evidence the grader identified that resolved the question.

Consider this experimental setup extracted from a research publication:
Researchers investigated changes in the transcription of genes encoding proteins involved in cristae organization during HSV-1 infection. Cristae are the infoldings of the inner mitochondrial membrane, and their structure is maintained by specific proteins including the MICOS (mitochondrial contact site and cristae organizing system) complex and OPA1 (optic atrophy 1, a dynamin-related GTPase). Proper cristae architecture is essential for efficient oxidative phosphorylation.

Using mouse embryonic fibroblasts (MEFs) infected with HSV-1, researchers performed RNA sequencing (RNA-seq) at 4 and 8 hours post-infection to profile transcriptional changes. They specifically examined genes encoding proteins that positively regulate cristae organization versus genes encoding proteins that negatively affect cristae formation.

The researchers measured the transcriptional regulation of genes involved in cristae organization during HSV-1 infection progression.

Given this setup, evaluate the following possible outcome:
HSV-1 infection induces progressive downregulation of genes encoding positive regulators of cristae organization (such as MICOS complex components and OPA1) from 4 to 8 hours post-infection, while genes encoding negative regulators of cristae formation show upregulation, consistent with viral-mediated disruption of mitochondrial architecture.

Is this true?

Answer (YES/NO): NO